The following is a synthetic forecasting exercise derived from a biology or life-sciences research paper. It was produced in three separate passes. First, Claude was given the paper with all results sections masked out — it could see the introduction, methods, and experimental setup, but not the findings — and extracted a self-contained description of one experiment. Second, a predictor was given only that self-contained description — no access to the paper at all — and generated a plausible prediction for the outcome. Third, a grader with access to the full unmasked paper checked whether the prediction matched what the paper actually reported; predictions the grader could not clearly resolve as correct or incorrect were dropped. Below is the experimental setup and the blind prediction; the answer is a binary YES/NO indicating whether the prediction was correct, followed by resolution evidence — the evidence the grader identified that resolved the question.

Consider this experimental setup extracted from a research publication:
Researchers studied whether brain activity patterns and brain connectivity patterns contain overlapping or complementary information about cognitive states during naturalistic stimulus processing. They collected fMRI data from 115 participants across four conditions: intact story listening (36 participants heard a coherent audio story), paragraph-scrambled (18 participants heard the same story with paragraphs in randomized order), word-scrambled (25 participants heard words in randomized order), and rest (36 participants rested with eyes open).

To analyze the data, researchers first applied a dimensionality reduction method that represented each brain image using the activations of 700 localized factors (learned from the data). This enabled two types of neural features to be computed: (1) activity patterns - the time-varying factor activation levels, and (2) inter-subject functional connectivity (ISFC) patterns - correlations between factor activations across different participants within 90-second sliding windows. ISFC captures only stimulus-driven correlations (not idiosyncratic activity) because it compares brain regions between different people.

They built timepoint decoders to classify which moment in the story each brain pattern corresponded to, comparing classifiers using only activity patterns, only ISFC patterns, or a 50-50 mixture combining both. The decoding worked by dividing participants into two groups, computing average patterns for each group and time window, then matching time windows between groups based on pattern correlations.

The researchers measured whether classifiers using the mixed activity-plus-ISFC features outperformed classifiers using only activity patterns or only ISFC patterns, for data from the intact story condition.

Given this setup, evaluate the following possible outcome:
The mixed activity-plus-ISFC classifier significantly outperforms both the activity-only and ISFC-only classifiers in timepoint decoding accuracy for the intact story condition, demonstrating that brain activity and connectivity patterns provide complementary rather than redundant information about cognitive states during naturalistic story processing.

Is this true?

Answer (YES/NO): YES